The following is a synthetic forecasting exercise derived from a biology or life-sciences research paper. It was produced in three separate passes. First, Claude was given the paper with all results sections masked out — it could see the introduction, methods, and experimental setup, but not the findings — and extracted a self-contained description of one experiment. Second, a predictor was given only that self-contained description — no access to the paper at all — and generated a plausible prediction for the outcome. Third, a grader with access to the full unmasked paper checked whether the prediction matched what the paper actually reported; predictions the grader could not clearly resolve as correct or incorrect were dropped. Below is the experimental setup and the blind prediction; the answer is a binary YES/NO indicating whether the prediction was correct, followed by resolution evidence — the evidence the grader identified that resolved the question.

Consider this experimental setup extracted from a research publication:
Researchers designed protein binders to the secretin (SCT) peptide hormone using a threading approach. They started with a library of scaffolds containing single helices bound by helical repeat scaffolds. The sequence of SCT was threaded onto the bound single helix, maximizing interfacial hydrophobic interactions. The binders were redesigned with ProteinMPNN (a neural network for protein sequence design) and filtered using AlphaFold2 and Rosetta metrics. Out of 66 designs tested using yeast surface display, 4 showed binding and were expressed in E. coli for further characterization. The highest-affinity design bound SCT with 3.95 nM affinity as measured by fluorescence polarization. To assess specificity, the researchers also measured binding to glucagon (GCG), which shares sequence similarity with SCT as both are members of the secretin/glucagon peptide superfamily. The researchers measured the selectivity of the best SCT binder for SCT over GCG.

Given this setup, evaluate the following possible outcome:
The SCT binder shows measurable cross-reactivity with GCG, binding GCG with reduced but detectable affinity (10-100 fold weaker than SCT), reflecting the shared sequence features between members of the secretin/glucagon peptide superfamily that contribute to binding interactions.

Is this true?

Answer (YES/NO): NO